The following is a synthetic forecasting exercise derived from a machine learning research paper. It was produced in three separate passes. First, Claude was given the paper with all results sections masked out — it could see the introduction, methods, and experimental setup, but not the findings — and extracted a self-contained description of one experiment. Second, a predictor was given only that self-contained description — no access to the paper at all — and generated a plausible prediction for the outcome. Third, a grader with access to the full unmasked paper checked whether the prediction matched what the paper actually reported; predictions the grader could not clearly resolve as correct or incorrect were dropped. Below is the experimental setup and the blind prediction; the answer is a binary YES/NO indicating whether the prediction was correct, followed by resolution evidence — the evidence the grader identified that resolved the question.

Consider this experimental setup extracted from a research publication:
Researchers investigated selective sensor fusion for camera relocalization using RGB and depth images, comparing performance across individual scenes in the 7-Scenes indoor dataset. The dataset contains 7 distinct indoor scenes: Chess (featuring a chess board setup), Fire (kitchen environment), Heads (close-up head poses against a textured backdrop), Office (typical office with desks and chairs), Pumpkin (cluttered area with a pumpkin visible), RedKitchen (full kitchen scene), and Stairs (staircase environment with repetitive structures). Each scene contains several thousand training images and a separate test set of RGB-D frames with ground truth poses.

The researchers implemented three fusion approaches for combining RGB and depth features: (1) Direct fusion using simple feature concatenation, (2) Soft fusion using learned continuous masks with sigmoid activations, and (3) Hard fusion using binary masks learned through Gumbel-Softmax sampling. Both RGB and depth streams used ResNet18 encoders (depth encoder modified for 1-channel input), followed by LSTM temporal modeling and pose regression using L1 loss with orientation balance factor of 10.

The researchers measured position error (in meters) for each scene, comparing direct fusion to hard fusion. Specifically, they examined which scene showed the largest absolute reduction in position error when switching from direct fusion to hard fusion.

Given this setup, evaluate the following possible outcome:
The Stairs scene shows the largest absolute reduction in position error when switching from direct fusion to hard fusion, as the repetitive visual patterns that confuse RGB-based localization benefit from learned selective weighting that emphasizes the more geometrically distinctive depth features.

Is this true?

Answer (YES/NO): YES